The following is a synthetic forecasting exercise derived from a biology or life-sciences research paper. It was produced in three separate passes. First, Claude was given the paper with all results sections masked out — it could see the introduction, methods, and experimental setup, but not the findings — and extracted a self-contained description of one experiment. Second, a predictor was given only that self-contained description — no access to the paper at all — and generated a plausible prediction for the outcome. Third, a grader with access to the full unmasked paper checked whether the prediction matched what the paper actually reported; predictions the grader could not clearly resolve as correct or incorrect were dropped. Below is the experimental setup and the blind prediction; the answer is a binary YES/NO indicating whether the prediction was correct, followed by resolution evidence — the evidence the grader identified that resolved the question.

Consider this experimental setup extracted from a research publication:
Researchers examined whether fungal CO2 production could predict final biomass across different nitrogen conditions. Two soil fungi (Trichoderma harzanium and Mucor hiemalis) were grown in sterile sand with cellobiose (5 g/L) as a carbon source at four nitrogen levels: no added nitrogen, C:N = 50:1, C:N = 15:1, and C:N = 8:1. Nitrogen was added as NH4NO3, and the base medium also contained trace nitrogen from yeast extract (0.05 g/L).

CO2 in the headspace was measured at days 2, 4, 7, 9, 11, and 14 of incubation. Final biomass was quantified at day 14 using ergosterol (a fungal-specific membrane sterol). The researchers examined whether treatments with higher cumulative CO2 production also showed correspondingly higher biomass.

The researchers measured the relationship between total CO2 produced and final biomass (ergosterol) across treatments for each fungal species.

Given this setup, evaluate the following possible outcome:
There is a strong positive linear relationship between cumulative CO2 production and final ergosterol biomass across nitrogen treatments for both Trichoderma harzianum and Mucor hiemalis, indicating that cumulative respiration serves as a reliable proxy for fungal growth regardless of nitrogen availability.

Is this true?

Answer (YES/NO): NO